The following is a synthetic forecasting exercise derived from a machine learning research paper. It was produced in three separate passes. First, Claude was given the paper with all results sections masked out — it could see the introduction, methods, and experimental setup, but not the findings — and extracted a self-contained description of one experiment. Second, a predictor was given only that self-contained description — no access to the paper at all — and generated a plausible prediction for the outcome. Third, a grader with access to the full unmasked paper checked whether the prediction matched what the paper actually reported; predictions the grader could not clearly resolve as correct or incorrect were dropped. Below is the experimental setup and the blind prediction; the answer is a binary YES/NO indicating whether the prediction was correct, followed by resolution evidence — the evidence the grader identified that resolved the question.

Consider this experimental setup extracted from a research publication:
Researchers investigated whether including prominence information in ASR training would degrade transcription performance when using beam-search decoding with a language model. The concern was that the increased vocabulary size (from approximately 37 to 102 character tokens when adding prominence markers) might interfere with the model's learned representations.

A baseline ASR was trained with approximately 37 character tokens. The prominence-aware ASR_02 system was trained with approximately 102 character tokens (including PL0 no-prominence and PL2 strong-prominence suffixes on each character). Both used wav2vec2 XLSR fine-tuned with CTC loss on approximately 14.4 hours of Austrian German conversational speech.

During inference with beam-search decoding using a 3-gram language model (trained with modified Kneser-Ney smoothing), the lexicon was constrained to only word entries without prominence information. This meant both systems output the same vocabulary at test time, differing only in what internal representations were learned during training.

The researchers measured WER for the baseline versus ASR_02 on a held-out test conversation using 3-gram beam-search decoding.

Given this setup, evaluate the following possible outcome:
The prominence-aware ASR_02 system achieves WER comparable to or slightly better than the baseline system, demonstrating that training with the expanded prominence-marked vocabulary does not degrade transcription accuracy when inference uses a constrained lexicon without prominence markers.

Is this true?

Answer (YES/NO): NO